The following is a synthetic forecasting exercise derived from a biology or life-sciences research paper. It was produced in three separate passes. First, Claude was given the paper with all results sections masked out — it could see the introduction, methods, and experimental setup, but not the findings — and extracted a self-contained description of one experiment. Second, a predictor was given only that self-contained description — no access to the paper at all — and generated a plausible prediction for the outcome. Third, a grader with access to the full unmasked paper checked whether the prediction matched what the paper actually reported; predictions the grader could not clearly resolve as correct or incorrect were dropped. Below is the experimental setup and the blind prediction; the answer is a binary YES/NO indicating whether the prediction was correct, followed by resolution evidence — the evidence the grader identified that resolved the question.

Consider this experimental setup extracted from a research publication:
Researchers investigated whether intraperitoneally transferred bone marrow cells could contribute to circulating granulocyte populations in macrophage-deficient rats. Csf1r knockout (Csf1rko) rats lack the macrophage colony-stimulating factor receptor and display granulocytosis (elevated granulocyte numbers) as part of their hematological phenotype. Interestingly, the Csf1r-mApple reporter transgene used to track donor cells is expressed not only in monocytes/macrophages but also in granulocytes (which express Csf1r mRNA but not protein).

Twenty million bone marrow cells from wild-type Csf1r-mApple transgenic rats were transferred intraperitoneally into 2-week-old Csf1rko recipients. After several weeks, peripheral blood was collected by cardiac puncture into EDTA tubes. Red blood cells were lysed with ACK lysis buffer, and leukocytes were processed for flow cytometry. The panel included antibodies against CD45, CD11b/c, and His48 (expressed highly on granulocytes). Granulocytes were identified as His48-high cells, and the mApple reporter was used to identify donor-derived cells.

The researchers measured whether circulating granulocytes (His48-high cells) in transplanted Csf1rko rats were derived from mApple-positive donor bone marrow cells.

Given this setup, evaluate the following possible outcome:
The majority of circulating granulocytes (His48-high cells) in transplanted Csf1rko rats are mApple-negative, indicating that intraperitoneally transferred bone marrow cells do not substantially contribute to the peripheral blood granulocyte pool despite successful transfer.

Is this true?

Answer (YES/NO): YES